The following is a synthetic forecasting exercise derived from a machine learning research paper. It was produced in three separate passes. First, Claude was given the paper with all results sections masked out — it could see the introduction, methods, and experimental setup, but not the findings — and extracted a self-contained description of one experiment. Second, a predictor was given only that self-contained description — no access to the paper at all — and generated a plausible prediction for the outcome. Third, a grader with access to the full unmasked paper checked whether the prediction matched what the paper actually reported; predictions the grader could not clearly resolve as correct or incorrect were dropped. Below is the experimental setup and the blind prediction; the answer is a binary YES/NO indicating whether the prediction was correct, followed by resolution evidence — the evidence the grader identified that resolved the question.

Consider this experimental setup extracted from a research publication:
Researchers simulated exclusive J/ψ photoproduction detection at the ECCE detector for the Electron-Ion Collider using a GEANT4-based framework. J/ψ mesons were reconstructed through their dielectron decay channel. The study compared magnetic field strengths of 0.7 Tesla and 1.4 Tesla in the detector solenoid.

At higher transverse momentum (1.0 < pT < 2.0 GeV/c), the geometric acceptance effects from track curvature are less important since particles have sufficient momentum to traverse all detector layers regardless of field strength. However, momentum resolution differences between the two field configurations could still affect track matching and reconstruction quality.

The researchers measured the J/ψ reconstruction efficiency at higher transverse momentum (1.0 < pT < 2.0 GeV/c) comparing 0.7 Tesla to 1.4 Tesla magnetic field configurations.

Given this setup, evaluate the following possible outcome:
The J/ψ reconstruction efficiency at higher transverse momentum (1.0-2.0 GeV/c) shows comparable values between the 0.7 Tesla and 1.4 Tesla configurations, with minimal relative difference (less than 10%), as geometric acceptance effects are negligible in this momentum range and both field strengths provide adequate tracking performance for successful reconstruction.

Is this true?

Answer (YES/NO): YES